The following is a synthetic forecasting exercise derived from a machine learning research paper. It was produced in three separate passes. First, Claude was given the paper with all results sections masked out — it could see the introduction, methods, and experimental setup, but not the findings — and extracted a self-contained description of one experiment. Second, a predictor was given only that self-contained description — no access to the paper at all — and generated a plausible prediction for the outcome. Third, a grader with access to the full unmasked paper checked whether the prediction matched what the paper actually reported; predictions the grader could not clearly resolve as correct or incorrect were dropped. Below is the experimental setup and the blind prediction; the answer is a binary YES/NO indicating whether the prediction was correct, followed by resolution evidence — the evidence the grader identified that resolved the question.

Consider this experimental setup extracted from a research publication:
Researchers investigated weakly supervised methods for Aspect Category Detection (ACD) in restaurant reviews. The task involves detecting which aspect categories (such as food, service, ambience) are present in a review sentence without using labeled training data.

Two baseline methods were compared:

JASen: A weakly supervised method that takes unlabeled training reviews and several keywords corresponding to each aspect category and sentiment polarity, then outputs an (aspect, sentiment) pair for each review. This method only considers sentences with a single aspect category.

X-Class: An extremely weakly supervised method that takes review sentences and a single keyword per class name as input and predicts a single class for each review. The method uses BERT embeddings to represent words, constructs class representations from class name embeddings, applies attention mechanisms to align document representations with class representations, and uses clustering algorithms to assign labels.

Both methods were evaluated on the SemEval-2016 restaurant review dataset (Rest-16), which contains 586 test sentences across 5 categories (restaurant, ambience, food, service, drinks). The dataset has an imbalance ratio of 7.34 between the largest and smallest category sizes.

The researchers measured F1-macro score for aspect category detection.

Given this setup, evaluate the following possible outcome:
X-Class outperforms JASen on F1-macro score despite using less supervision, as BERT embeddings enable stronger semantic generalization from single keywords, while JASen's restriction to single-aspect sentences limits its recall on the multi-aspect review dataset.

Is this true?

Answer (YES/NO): NO